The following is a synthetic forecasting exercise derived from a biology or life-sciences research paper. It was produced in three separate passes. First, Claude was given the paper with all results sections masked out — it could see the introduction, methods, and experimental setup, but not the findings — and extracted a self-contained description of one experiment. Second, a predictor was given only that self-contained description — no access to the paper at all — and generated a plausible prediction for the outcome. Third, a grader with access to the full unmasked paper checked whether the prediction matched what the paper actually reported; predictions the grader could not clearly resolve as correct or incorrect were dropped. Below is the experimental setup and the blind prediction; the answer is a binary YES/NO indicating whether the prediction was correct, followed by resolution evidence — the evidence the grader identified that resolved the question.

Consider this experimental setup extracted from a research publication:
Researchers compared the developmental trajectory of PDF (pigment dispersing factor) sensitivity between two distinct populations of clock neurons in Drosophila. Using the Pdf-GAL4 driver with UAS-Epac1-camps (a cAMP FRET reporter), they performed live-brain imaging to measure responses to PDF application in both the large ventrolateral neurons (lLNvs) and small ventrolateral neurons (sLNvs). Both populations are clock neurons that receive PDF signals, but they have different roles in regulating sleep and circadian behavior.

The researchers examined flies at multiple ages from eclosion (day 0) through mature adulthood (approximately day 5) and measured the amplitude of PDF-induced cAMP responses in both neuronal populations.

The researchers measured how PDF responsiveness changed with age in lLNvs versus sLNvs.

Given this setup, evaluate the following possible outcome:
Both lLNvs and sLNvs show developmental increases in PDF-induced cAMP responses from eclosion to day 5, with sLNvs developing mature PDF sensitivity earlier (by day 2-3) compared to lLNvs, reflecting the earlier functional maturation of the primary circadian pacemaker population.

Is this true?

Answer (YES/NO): NO